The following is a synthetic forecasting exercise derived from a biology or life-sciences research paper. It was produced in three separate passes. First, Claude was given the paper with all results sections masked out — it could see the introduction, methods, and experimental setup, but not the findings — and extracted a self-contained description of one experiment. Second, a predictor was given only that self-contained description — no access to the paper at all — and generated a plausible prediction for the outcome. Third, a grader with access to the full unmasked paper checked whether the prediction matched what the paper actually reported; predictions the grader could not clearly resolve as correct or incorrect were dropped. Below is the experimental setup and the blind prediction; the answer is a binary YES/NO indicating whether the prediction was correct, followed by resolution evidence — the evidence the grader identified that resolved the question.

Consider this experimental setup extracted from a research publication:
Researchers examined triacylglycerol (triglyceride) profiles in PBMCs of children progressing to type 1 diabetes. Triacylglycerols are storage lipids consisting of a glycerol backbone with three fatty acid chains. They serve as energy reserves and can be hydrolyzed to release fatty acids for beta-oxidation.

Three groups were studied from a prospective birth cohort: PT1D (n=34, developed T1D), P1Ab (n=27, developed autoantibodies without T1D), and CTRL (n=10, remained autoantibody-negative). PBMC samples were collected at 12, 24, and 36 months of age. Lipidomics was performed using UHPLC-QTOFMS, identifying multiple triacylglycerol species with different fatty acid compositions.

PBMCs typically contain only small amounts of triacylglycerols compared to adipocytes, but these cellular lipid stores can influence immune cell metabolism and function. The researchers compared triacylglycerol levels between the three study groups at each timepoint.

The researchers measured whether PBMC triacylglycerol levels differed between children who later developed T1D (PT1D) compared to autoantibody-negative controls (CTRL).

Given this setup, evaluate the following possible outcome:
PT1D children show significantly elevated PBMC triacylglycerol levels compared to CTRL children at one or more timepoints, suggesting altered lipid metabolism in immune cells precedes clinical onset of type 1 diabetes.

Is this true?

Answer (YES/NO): NO